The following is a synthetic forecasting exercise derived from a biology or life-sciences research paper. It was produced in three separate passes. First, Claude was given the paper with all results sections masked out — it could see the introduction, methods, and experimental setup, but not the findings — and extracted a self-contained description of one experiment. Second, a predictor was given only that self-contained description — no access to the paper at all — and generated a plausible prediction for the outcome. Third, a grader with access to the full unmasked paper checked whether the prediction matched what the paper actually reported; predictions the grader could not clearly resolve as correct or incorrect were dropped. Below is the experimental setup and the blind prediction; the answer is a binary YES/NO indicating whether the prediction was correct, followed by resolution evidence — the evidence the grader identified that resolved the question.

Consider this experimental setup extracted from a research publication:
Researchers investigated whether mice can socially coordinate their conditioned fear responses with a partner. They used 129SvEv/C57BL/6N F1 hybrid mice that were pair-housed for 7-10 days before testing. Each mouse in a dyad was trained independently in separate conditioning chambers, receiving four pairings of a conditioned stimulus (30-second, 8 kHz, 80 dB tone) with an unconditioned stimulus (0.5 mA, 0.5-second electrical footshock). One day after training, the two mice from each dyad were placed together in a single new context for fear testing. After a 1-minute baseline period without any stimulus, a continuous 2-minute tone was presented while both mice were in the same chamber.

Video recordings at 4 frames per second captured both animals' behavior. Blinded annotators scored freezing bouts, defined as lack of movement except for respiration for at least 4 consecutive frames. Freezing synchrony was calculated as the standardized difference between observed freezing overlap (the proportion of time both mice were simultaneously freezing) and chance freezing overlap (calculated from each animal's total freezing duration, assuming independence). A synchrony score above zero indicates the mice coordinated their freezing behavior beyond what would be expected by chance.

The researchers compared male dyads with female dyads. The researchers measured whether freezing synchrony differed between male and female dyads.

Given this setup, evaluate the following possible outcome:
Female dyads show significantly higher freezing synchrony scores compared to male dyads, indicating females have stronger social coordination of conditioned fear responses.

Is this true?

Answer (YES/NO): NO